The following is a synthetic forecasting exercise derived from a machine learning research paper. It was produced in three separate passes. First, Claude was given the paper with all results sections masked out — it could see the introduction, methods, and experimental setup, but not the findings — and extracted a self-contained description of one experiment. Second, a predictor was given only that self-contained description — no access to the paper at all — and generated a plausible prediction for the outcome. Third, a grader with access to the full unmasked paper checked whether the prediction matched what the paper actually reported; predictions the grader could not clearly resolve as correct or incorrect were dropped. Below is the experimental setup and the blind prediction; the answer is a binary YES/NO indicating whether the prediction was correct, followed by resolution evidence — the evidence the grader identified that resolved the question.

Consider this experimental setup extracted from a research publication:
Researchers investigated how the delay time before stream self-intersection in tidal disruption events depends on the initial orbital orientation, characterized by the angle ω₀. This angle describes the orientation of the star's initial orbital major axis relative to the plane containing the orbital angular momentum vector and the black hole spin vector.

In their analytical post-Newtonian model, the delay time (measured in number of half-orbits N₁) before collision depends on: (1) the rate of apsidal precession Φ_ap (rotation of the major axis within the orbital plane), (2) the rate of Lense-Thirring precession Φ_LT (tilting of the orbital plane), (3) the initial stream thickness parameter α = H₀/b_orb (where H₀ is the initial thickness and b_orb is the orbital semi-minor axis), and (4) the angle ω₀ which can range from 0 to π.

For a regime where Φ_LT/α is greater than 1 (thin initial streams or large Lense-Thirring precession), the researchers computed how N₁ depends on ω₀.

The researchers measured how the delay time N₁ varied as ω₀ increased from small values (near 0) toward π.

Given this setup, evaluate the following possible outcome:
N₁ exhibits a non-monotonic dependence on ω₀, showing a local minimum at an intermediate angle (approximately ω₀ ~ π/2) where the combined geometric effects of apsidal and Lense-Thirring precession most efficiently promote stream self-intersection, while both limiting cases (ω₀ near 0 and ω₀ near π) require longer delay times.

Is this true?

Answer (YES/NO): NO